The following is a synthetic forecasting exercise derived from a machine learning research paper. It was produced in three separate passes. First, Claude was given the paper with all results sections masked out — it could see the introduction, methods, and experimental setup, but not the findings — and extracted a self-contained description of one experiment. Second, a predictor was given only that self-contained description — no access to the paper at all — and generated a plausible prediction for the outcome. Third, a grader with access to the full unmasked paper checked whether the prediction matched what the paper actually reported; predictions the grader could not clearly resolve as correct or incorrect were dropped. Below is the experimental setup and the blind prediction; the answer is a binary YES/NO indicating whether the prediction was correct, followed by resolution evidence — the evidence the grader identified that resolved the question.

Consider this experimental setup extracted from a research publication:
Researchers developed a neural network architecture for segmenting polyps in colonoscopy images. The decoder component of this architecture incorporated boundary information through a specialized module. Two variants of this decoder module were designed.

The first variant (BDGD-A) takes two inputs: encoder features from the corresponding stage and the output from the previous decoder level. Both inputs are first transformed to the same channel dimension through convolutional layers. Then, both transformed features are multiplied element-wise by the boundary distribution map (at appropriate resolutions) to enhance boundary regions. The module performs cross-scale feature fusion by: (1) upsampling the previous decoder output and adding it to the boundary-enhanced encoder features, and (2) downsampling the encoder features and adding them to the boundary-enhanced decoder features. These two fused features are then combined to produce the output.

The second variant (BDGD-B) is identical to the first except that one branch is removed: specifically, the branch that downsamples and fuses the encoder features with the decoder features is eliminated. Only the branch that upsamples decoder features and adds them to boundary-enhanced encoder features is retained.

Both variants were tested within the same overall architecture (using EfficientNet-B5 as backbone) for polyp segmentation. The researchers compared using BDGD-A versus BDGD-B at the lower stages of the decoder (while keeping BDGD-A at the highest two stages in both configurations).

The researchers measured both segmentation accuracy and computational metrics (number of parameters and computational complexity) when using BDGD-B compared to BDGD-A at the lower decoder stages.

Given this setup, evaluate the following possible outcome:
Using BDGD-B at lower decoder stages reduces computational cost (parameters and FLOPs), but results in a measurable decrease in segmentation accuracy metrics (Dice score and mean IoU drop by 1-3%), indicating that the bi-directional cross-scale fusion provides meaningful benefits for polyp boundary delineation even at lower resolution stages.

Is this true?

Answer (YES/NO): NO